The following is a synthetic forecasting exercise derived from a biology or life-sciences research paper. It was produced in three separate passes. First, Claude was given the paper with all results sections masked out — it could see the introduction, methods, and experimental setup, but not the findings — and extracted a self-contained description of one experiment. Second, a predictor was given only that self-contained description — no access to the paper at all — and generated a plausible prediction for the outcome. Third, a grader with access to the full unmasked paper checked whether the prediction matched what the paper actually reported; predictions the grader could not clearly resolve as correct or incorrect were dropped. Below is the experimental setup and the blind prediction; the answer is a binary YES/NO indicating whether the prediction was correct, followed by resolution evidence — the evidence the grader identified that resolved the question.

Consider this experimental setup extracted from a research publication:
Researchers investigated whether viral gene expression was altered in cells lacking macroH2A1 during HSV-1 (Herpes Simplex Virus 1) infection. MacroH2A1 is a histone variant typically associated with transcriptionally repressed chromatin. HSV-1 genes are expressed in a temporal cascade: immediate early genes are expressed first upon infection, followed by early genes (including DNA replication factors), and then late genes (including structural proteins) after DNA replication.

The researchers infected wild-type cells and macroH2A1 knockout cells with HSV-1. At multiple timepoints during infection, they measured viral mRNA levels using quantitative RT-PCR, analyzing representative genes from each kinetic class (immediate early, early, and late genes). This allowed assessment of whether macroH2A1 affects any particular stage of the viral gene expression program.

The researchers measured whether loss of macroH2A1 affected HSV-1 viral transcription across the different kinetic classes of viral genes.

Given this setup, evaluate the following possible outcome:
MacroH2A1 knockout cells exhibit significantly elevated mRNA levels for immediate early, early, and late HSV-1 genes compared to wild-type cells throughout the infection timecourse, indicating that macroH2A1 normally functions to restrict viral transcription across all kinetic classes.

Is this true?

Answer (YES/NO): NO